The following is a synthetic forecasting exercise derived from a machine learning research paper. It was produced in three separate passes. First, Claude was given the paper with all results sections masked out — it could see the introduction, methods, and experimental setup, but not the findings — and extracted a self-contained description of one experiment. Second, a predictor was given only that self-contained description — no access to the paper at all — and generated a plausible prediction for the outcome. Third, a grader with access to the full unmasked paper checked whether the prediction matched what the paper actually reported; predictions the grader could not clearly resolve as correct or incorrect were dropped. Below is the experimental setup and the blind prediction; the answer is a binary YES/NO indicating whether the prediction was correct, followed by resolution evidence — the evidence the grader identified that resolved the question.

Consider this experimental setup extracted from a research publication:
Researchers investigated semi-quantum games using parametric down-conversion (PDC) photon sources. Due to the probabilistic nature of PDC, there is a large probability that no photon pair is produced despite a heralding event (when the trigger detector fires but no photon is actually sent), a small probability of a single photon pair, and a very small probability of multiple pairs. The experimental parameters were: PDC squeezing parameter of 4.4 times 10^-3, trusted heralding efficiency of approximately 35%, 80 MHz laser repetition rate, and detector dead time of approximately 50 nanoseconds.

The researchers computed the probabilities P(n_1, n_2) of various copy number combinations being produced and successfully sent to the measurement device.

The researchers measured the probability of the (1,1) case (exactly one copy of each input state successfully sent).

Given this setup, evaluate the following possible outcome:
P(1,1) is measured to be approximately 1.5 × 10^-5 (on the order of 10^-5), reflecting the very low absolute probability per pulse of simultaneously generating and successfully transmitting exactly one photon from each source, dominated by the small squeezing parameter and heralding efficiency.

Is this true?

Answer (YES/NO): NO